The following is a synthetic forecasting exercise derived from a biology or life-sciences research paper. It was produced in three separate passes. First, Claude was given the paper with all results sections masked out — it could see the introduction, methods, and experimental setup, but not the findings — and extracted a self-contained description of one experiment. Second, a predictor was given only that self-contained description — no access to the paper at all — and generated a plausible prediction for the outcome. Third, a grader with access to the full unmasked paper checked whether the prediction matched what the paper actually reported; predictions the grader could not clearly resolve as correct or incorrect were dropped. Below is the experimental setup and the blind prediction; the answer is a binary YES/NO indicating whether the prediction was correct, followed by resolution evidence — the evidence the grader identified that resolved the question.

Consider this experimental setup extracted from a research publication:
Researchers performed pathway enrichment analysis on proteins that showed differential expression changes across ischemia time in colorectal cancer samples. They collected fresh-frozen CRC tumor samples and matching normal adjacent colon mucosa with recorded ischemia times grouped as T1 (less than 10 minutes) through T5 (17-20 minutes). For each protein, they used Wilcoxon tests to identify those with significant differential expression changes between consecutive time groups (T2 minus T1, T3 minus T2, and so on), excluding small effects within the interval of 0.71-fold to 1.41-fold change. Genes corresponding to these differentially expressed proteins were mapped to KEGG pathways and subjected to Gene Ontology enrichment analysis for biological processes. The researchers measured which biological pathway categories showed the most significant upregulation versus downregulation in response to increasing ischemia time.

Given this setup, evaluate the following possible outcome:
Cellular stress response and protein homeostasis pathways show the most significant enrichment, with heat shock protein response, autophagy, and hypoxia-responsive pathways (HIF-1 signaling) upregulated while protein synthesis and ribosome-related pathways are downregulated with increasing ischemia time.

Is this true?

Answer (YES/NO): NO